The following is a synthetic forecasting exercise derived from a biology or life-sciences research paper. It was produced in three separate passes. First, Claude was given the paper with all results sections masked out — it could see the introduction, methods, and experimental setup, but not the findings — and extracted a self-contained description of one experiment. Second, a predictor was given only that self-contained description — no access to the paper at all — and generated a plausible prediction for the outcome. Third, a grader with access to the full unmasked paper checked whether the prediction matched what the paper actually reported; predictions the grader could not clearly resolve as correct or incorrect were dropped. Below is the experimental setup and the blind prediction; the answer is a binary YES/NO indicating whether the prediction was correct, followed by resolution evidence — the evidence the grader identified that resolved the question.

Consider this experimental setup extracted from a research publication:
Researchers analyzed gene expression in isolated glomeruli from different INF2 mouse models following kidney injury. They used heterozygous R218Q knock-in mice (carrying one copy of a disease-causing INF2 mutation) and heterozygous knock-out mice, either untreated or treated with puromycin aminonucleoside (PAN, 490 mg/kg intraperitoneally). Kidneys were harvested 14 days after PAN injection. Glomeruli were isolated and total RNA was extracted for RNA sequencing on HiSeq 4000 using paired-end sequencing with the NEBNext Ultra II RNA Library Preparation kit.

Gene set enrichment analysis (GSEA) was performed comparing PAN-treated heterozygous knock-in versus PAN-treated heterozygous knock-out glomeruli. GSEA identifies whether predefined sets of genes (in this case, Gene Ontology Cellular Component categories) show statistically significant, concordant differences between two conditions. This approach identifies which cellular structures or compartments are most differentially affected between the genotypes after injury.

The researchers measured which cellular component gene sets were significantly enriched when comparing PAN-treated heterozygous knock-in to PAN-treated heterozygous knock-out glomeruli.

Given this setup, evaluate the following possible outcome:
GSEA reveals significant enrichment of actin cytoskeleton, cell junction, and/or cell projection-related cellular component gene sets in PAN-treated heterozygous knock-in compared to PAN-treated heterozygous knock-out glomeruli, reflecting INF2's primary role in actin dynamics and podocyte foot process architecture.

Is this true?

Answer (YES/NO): YES